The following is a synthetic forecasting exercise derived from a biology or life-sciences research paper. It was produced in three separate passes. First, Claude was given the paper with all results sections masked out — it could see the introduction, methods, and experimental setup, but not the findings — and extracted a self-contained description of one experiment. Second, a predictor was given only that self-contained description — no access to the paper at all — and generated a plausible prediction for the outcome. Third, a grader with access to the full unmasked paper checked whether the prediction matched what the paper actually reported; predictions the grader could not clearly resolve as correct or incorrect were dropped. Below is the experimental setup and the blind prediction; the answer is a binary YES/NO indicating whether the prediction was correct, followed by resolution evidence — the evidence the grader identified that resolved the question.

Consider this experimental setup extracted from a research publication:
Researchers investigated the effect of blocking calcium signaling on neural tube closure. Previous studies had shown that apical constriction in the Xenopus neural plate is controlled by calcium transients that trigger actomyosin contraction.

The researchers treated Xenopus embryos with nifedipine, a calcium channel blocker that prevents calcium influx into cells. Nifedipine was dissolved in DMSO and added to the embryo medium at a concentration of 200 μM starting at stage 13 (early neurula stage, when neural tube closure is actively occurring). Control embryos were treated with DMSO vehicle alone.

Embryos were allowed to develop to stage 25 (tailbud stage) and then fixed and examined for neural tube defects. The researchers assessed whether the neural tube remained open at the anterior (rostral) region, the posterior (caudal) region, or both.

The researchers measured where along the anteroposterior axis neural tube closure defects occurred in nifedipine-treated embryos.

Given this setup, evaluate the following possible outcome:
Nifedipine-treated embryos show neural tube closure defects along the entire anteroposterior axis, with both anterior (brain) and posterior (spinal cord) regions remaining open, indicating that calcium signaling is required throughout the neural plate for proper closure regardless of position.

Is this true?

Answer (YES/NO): NO